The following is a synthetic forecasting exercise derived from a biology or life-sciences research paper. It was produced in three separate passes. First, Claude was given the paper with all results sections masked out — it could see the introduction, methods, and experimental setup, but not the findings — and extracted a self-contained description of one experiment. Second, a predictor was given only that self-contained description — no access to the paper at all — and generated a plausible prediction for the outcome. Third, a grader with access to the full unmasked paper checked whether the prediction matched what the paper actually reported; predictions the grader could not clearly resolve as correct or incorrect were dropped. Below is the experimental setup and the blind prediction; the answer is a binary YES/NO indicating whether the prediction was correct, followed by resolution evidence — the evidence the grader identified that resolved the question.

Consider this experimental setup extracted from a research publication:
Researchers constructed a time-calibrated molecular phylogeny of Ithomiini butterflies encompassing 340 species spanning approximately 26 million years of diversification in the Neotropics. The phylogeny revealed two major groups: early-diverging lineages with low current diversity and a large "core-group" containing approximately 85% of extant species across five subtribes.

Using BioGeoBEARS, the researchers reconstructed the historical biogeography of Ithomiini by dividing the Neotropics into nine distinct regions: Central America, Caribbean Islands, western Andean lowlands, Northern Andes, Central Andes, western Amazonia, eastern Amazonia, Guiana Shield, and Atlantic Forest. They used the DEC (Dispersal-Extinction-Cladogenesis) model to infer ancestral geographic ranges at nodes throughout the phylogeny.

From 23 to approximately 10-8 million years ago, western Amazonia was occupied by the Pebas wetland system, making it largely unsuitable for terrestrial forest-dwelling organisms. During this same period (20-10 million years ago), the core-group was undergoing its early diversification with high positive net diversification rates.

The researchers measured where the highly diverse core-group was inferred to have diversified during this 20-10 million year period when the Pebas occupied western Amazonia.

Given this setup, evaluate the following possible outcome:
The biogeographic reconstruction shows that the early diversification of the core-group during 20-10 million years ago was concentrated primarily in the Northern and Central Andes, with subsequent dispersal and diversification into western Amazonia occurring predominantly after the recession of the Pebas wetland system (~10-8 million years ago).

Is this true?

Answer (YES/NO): NO